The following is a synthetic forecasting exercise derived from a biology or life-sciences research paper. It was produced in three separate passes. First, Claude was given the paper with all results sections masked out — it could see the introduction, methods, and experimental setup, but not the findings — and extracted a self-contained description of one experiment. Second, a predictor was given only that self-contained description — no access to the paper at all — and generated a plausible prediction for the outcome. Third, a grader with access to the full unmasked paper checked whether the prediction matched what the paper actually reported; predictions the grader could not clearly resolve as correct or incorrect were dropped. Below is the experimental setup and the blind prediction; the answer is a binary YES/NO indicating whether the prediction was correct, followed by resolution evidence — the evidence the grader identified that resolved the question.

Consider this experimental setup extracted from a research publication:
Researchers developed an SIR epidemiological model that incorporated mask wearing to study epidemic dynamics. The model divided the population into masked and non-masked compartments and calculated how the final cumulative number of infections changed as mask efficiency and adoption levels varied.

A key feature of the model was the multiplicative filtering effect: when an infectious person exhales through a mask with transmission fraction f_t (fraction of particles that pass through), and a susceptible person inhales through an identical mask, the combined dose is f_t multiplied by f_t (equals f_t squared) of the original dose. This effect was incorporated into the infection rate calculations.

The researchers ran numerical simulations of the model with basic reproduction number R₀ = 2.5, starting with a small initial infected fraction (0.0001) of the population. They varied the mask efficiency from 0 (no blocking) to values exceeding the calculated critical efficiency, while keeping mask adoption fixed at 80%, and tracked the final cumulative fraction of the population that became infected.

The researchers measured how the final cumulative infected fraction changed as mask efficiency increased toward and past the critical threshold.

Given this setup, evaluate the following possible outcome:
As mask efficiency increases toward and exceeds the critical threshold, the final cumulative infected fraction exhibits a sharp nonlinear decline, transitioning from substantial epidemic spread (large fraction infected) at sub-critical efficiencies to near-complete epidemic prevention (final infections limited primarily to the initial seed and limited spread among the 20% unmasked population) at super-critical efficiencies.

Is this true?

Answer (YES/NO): YES